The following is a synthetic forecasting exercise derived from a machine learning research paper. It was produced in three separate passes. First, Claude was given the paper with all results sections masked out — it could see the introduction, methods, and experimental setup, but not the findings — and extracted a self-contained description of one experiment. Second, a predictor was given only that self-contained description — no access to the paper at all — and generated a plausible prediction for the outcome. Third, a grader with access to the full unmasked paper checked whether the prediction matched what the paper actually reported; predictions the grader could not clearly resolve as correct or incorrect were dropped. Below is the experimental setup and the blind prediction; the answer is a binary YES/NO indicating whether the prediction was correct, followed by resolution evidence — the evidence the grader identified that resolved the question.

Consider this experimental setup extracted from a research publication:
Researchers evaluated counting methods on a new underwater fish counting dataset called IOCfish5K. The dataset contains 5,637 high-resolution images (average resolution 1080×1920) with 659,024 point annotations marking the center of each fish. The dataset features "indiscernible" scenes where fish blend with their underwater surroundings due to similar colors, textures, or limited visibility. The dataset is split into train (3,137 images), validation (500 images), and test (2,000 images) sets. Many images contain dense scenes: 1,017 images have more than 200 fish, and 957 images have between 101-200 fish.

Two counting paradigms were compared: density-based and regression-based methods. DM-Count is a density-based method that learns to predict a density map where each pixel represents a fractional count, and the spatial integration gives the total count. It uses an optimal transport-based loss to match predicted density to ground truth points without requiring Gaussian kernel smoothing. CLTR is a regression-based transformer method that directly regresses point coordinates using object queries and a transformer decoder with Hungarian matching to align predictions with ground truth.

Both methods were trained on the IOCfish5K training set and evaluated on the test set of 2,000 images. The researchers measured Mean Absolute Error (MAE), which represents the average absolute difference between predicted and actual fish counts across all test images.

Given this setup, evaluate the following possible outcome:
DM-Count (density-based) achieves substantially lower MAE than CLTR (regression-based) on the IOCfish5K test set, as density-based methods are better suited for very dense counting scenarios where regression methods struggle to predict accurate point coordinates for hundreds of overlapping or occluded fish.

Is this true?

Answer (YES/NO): NO